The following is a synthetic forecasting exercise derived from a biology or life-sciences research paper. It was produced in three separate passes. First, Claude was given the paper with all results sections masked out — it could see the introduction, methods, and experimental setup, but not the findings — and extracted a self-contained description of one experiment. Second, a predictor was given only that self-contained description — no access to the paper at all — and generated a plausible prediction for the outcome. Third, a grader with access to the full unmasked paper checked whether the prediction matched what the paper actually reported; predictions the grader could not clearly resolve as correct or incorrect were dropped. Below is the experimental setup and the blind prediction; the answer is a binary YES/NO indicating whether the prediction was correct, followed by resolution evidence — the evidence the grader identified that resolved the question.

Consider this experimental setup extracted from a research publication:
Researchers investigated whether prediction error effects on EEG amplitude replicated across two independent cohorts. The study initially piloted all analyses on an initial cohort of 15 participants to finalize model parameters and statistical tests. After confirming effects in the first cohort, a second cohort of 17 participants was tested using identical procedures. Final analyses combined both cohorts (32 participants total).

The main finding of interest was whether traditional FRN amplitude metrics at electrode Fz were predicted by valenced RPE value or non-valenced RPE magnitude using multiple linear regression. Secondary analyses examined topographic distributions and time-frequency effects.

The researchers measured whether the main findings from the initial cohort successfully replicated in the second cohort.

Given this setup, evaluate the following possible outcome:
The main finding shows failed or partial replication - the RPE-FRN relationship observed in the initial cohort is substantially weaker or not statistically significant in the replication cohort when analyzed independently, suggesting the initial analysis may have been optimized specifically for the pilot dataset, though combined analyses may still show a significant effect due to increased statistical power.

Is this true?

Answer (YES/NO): NO